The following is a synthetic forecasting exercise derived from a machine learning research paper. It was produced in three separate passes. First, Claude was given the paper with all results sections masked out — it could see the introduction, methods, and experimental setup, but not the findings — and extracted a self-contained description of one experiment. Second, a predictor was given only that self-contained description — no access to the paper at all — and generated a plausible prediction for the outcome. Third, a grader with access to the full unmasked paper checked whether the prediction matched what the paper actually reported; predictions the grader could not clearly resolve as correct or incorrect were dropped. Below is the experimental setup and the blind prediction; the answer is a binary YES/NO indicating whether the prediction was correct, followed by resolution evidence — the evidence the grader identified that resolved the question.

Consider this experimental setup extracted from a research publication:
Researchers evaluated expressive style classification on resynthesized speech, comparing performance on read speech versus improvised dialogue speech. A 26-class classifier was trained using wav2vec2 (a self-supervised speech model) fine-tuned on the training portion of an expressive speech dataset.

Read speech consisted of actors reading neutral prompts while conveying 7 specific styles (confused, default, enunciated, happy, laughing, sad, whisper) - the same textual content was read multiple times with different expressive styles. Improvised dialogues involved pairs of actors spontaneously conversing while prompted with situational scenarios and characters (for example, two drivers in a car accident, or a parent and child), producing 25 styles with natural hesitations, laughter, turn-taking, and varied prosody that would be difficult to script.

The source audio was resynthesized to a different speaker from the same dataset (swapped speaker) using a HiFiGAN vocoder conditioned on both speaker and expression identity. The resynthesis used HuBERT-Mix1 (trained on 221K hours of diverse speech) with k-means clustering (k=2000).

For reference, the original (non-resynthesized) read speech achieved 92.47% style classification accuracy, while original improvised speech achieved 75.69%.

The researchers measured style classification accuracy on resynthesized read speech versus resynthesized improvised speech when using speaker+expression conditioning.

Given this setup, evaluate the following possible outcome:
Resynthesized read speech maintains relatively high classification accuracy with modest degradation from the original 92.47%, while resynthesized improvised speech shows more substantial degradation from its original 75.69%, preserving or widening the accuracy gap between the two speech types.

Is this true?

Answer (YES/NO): YES